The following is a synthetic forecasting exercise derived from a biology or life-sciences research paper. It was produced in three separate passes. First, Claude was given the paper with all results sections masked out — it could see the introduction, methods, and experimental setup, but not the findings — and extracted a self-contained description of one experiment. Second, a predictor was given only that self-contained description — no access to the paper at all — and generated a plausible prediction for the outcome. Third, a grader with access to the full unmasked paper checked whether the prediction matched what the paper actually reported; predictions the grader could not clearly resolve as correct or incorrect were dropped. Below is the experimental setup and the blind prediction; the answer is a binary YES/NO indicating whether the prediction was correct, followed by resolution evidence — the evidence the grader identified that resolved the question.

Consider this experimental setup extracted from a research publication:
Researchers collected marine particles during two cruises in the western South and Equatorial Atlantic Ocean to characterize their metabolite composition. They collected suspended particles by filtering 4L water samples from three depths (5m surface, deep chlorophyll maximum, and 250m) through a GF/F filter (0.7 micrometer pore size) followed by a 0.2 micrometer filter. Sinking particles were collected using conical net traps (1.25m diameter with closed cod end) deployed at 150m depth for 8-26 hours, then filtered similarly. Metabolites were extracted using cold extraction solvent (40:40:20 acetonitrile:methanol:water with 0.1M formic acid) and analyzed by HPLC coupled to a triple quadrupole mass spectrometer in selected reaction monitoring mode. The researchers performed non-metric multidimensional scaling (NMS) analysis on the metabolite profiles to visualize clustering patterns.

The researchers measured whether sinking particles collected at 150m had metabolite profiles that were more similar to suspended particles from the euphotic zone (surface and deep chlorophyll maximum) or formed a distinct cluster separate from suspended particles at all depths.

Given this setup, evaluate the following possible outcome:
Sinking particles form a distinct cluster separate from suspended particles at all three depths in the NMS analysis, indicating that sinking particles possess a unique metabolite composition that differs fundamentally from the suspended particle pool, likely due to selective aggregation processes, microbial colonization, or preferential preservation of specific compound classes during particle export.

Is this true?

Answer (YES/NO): YES